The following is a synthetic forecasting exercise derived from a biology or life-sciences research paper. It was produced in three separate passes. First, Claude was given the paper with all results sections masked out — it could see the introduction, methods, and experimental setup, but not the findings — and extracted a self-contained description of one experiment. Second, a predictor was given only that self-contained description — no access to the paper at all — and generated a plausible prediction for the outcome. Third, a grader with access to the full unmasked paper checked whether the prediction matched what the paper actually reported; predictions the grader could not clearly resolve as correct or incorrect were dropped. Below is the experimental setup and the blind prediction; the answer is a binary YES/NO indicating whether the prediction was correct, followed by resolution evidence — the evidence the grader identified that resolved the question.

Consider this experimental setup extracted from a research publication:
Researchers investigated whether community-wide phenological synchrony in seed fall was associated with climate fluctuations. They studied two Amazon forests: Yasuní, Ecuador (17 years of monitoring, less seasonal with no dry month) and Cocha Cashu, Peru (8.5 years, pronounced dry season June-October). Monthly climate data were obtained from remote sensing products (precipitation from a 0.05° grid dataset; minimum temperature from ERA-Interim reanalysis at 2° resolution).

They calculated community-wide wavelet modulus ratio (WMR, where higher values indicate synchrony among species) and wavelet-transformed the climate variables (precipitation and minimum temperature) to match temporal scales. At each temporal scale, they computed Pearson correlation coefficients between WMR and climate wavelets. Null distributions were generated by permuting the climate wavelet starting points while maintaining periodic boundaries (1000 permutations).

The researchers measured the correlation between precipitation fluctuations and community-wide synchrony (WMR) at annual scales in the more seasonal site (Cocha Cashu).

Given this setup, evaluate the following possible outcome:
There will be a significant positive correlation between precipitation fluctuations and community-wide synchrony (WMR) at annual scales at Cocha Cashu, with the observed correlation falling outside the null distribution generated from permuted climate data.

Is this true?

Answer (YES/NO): NO